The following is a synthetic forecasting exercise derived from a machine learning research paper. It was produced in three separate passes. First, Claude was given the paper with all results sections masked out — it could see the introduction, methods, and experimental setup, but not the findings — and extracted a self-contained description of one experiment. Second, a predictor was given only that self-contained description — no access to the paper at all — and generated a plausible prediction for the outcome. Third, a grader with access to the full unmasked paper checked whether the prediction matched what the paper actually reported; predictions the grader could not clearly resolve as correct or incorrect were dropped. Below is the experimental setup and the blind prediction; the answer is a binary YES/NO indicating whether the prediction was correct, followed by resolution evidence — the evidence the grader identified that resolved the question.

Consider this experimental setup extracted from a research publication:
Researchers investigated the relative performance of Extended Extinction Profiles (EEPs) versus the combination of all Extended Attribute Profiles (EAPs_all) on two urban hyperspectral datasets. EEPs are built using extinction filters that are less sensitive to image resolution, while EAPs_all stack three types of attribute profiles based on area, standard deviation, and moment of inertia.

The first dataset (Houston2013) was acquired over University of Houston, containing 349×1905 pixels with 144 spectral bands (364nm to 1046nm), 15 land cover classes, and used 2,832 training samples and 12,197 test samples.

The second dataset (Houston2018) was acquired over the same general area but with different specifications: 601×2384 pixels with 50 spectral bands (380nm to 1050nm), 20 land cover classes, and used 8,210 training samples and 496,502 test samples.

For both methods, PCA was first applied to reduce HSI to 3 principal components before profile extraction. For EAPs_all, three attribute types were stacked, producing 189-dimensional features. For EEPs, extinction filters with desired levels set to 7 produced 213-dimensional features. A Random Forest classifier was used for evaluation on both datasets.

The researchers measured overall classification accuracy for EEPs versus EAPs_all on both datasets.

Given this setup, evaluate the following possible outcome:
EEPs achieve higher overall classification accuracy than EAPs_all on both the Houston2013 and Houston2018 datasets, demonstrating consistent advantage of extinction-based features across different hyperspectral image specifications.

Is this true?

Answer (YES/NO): NO